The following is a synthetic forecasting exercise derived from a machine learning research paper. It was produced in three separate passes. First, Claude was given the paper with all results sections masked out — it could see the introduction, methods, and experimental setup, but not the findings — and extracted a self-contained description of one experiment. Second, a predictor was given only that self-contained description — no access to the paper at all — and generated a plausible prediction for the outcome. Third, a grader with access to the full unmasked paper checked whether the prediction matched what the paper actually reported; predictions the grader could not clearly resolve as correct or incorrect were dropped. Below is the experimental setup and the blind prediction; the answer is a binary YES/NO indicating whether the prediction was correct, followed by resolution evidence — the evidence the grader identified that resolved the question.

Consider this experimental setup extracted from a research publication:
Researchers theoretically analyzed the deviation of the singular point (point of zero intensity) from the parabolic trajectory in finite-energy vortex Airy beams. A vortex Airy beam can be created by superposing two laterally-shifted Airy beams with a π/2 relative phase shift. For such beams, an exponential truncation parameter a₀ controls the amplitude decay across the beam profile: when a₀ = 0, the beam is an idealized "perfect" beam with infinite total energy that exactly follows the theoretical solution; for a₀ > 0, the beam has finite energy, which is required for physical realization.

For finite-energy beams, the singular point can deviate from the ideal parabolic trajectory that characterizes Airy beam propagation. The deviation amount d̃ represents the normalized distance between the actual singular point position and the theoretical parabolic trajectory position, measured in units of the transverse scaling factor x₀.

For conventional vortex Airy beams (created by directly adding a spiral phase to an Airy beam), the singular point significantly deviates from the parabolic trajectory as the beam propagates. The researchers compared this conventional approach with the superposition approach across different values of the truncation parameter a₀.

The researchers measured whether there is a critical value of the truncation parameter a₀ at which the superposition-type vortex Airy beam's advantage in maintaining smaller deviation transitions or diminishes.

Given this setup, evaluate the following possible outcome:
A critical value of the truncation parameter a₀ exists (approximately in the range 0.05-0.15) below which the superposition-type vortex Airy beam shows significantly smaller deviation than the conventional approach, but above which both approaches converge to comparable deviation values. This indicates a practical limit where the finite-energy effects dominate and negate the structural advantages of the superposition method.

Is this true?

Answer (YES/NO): NO